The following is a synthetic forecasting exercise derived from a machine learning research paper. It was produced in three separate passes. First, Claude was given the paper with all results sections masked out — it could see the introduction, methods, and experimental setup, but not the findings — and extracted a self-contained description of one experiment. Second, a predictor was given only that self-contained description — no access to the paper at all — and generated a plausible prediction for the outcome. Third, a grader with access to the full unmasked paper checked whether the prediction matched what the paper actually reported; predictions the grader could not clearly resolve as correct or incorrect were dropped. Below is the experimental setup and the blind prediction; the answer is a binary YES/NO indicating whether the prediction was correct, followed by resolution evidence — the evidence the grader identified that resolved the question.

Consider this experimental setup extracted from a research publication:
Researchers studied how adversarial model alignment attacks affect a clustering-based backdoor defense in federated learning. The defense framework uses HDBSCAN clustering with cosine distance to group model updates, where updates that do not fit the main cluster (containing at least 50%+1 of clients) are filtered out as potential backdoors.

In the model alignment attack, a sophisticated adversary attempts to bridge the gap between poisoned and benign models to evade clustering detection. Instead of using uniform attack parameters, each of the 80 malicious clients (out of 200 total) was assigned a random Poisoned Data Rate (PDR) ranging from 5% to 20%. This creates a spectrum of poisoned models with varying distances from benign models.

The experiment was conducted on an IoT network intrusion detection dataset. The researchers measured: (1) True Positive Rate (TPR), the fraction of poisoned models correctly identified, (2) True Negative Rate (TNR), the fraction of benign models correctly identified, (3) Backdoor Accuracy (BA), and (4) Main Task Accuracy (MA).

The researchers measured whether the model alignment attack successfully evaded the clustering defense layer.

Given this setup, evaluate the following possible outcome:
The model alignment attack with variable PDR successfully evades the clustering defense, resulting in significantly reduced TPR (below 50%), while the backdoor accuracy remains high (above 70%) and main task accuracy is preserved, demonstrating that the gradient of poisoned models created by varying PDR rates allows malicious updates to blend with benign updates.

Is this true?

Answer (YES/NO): NO